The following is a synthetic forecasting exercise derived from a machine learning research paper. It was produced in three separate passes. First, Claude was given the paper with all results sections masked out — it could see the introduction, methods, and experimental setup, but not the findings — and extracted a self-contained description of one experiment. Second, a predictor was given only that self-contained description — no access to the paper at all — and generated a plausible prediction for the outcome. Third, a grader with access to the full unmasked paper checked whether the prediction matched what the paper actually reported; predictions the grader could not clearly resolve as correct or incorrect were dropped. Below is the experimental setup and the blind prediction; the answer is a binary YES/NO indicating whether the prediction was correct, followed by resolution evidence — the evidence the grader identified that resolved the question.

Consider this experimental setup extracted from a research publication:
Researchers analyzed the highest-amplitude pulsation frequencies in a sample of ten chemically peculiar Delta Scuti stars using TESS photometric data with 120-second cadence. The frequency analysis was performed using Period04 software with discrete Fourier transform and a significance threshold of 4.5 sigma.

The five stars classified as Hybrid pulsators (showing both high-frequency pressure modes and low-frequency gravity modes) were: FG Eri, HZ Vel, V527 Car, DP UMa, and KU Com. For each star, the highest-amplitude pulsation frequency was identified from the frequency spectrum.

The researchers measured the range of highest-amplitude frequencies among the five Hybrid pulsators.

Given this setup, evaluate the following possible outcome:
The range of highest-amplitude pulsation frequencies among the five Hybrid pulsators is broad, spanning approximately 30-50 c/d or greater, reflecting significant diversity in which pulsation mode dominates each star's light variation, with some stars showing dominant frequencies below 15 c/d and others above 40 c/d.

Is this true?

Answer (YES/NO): NO